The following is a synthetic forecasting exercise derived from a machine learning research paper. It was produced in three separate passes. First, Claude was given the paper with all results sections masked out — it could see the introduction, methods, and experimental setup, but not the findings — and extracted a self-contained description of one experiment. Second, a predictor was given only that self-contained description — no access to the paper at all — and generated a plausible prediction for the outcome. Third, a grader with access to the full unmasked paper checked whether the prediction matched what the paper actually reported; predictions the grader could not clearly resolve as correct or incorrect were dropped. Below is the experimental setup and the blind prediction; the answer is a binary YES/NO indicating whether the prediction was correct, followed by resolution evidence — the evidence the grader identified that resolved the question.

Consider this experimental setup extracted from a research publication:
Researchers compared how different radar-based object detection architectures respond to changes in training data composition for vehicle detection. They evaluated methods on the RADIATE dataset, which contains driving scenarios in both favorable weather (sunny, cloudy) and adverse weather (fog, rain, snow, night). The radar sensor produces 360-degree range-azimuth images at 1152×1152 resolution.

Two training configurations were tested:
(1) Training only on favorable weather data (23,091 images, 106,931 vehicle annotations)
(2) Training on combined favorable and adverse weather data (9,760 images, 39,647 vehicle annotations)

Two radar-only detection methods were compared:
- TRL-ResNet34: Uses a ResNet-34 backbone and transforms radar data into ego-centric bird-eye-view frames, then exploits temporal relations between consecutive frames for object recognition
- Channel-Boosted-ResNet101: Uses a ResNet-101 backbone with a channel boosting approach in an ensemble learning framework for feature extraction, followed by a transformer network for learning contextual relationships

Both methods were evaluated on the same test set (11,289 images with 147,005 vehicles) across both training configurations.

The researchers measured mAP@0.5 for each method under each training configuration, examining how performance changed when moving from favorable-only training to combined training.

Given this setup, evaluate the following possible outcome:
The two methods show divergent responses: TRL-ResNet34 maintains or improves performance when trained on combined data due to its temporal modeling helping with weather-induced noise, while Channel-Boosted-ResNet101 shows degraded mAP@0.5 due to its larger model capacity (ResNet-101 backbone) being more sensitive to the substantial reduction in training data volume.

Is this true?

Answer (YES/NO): NO